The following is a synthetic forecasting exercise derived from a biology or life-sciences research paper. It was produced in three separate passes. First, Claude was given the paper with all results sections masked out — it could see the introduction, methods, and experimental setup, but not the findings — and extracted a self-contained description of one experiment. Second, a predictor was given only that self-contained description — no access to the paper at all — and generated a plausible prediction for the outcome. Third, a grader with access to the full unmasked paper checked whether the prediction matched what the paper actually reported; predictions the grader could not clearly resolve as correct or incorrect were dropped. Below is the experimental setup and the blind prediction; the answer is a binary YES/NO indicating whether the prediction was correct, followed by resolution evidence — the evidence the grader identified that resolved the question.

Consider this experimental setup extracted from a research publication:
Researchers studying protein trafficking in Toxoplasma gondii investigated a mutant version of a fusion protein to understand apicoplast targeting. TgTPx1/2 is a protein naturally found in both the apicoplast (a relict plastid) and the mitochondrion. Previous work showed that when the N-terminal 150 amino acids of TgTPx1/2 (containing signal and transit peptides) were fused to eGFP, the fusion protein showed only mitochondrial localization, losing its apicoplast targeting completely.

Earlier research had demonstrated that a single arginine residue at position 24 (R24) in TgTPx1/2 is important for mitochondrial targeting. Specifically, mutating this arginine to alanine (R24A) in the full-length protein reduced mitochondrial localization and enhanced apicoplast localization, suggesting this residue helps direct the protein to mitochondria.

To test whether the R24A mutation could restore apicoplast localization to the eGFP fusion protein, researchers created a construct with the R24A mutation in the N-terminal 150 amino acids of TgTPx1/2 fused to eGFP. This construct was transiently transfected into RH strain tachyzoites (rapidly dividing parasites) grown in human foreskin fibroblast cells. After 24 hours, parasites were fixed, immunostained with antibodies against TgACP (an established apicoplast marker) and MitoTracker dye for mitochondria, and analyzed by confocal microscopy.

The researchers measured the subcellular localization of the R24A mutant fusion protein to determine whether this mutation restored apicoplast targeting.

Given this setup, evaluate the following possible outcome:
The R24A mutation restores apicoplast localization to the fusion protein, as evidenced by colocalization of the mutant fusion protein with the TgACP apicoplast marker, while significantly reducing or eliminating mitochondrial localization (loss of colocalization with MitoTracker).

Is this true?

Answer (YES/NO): NO